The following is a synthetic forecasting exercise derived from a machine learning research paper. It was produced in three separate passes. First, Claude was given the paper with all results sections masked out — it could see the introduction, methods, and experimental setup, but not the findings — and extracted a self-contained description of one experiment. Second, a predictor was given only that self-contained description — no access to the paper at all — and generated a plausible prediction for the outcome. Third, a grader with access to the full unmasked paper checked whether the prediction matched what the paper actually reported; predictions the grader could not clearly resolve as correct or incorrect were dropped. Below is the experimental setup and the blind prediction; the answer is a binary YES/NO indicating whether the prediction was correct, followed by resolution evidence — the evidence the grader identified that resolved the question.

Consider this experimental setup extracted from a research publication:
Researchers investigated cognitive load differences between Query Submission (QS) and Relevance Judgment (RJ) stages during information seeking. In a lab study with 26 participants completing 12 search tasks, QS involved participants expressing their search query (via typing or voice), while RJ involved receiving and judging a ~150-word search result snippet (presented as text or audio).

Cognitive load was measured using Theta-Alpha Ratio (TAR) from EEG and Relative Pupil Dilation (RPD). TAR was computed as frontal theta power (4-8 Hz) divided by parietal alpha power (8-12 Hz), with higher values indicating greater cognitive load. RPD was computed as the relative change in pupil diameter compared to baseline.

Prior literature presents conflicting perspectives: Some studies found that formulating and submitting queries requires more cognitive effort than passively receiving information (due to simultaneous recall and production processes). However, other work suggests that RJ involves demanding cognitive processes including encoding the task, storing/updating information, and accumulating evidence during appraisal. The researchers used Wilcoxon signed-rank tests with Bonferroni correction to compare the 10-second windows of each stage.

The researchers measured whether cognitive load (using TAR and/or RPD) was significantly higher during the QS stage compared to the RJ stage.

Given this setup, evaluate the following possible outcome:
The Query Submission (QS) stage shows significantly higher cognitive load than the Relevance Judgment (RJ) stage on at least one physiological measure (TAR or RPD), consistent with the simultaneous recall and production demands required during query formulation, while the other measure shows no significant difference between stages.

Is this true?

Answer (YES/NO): NO